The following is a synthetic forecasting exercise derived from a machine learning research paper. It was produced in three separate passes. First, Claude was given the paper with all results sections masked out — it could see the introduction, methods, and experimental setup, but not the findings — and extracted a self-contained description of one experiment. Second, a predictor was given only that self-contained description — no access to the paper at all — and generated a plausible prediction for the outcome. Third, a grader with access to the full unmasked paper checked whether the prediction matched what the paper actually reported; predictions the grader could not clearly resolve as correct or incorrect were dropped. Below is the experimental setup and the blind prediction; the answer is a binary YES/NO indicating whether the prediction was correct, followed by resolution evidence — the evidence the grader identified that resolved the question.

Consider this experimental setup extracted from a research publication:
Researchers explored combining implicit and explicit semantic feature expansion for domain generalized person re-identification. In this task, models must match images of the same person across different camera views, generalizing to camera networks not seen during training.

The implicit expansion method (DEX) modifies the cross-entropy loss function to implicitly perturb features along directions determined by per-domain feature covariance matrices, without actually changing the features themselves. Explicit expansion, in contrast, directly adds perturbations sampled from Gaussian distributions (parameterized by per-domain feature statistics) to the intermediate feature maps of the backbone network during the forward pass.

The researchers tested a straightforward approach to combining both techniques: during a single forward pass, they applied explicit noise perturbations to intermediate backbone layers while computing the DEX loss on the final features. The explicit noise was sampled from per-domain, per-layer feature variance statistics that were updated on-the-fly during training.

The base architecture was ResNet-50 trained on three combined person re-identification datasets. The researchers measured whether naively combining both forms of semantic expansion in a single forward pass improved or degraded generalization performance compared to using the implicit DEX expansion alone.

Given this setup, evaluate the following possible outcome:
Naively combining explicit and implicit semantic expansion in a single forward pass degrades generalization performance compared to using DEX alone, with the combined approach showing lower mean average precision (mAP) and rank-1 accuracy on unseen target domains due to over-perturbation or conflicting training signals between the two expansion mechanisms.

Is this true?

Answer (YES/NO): NO